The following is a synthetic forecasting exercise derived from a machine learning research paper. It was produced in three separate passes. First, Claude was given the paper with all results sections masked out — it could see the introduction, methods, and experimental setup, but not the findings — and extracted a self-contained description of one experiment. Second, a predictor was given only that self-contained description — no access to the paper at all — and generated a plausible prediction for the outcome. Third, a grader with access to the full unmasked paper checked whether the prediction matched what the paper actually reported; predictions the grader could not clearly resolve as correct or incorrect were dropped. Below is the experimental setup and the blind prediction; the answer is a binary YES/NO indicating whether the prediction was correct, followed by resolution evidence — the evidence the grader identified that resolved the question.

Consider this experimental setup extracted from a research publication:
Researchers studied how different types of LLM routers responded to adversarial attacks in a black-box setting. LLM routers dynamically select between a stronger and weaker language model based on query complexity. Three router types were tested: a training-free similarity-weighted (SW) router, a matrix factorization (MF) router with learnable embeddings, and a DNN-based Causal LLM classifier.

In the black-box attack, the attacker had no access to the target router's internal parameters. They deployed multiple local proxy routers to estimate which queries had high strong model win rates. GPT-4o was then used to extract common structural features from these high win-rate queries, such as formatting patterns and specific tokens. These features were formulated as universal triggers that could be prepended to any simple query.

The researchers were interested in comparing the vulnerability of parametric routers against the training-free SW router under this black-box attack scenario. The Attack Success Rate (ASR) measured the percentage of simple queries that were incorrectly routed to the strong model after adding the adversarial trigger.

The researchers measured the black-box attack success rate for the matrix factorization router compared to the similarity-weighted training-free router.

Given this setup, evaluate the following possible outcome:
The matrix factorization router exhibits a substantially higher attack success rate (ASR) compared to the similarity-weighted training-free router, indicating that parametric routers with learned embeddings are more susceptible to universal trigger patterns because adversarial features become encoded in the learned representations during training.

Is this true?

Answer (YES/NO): YES